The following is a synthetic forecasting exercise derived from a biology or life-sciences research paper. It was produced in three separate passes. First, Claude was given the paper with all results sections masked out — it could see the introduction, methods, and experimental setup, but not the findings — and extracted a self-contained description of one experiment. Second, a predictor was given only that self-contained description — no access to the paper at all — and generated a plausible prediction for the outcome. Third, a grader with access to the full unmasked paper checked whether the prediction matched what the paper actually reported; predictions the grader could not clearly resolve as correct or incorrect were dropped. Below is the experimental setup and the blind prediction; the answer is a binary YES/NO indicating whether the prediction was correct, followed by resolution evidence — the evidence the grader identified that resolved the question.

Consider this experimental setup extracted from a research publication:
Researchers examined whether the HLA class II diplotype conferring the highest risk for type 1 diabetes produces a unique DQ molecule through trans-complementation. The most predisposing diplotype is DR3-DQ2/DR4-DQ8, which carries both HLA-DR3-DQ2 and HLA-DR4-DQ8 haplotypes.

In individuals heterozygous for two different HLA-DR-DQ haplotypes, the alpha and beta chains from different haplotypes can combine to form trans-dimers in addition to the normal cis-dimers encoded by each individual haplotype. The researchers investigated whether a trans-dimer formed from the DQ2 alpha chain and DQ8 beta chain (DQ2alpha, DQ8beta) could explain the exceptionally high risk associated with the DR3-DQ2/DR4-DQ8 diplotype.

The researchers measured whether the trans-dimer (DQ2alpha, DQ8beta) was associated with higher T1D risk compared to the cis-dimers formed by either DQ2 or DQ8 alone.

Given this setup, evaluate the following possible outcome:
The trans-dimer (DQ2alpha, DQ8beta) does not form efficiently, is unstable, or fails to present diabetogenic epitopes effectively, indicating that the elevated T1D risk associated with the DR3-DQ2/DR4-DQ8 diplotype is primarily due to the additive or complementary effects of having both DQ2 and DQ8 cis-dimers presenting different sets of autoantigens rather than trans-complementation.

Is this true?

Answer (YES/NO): NO